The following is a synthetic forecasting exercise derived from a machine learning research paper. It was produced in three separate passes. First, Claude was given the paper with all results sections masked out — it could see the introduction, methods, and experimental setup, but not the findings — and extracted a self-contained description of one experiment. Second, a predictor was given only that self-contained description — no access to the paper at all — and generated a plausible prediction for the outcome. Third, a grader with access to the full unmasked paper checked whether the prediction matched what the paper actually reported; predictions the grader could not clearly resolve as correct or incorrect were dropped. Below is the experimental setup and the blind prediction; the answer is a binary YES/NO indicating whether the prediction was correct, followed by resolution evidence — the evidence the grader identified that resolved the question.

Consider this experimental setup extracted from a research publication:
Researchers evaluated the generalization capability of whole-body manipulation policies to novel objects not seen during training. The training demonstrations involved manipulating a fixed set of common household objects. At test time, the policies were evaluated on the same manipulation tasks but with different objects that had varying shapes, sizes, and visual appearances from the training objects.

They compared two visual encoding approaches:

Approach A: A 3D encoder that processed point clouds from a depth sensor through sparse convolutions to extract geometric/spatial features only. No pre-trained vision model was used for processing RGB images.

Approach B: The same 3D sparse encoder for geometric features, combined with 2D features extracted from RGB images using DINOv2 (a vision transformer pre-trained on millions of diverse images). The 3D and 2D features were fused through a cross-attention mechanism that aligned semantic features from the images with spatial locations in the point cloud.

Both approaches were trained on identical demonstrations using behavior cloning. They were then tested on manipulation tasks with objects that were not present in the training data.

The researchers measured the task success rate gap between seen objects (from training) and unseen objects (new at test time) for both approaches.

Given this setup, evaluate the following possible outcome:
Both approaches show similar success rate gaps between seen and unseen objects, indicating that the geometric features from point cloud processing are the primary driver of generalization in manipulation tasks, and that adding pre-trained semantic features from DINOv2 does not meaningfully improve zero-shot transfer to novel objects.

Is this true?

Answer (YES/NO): NO